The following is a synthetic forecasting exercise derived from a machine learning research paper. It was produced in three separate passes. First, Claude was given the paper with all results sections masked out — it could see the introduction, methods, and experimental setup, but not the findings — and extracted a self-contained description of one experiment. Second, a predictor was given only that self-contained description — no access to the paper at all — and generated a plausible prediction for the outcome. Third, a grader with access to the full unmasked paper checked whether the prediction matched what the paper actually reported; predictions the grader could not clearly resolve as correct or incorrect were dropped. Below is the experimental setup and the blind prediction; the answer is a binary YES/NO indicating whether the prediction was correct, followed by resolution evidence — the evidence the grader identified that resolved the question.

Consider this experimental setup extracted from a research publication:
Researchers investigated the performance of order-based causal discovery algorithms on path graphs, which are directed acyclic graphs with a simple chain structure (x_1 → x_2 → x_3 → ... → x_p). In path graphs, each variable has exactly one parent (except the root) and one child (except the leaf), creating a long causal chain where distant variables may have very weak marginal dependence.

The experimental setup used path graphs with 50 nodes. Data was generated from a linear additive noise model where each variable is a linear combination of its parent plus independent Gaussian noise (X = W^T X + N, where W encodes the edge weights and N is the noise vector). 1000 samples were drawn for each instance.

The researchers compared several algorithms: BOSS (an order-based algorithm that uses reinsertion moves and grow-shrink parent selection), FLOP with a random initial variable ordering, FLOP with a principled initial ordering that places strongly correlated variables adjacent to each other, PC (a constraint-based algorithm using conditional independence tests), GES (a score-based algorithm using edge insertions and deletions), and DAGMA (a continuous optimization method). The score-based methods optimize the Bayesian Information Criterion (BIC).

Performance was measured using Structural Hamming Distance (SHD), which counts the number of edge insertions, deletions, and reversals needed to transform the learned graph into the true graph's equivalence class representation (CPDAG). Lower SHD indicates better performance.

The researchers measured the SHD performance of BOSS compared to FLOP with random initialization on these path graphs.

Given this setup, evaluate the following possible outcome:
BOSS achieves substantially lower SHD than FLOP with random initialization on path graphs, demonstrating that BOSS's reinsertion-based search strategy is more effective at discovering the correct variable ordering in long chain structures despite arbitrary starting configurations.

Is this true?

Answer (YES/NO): NO